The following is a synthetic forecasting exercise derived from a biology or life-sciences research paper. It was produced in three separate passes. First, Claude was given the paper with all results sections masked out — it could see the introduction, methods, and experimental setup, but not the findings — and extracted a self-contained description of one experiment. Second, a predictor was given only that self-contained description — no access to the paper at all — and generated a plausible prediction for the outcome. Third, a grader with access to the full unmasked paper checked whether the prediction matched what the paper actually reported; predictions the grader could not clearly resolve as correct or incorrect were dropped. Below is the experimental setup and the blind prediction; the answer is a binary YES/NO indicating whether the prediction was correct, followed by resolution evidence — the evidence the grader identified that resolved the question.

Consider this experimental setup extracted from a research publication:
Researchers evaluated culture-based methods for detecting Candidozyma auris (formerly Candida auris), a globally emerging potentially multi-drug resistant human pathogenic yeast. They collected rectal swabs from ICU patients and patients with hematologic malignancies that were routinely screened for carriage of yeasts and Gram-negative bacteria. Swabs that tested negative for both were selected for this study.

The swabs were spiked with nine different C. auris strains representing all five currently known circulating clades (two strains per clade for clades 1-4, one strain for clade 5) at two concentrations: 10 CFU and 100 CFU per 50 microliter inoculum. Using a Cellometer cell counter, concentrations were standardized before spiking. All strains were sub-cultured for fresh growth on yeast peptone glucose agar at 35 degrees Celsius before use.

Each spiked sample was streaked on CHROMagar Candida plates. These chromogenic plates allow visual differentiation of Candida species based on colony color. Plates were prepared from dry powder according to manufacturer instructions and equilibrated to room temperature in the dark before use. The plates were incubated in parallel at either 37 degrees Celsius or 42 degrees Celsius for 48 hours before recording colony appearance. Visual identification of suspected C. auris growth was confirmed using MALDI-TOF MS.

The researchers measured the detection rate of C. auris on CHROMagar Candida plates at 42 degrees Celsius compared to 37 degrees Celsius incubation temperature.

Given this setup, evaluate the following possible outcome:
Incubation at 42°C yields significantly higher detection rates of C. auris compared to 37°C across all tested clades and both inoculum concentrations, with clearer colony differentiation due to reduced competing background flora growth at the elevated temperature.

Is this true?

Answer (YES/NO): NO